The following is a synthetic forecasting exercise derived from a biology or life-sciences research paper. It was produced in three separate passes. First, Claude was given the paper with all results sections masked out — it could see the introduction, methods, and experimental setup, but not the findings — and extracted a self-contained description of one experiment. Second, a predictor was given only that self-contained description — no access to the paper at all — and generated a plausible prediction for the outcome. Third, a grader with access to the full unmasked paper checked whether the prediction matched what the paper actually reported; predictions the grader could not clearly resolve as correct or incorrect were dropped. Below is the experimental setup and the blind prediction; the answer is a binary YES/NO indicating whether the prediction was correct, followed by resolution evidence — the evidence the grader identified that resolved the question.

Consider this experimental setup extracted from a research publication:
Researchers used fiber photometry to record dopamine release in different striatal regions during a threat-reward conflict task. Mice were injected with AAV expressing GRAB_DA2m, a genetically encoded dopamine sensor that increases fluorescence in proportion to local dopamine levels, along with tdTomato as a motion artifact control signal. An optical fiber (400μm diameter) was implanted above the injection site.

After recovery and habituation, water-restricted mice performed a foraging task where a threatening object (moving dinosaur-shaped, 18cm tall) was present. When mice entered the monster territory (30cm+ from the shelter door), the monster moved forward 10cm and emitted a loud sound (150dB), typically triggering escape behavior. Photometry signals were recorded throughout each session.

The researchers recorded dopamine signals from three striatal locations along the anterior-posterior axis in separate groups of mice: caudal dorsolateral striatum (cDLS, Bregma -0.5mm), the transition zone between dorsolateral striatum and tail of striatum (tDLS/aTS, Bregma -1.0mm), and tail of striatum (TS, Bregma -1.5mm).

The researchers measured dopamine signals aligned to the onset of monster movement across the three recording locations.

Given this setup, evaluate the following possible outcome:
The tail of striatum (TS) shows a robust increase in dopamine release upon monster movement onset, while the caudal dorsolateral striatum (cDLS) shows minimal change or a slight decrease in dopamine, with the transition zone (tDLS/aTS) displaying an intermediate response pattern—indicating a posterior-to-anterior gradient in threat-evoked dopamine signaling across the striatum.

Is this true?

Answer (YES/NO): NO